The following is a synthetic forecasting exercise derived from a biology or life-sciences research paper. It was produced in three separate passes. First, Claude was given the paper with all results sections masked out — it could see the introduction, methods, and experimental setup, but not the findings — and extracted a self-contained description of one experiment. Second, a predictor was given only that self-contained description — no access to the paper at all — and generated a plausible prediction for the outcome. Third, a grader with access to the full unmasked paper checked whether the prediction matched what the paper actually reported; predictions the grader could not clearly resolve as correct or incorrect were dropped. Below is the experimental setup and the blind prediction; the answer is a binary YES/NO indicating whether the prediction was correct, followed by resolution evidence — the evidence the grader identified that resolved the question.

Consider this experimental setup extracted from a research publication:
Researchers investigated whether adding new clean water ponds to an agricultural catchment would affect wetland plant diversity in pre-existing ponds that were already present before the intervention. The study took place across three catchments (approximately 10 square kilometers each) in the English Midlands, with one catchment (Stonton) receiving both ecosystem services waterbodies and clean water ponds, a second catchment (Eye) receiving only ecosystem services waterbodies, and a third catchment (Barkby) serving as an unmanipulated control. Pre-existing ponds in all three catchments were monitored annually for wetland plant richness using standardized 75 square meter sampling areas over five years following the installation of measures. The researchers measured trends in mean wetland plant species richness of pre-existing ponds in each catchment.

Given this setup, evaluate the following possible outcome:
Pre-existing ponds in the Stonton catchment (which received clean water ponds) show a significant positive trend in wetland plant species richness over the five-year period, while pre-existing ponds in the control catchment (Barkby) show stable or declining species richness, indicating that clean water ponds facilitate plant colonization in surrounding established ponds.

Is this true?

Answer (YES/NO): NO